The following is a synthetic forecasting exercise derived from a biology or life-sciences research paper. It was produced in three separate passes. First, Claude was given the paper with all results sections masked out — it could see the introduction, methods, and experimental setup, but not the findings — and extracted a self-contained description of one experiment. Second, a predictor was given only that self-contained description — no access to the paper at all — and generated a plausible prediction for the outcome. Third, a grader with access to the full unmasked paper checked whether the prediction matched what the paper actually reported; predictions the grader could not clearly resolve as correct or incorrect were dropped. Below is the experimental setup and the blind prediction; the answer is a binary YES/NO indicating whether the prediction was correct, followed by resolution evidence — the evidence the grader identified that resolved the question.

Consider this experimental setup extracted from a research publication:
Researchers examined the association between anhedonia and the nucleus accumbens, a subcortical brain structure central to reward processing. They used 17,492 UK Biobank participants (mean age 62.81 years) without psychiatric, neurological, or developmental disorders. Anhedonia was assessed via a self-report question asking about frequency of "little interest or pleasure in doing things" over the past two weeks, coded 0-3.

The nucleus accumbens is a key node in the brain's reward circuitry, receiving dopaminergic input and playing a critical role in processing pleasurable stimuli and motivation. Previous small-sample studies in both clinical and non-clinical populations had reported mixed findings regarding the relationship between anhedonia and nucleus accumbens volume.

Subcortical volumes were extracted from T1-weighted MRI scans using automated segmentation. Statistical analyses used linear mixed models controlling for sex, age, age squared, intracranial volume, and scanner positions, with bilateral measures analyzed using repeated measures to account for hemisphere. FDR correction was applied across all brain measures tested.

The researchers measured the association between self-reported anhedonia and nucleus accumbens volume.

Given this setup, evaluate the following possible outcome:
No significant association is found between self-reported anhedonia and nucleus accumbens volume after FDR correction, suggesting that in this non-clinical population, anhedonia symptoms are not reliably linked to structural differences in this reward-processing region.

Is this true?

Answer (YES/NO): NO